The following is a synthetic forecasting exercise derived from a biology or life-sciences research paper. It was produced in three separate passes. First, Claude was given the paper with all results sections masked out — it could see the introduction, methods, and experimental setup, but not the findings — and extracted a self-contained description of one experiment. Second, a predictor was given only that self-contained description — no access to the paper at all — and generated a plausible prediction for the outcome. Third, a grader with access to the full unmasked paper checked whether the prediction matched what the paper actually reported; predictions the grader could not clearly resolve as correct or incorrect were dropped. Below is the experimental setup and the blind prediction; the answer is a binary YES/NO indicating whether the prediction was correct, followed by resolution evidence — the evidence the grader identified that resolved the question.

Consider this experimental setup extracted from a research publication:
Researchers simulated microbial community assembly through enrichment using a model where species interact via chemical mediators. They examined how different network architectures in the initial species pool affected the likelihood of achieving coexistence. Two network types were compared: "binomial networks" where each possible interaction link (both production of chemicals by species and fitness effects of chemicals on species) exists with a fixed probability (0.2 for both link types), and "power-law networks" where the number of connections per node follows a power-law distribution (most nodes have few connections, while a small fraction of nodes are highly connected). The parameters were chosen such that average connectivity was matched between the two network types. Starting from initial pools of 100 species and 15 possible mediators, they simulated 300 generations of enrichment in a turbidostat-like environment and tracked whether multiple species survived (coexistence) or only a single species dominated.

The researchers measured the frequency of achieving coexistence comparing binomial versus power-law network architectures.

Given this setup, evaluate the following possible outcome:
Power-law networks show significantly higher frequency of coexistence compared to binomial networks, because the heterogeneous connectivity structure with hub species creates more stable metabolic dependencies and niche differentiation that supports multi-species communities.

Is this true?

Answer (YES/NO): YES